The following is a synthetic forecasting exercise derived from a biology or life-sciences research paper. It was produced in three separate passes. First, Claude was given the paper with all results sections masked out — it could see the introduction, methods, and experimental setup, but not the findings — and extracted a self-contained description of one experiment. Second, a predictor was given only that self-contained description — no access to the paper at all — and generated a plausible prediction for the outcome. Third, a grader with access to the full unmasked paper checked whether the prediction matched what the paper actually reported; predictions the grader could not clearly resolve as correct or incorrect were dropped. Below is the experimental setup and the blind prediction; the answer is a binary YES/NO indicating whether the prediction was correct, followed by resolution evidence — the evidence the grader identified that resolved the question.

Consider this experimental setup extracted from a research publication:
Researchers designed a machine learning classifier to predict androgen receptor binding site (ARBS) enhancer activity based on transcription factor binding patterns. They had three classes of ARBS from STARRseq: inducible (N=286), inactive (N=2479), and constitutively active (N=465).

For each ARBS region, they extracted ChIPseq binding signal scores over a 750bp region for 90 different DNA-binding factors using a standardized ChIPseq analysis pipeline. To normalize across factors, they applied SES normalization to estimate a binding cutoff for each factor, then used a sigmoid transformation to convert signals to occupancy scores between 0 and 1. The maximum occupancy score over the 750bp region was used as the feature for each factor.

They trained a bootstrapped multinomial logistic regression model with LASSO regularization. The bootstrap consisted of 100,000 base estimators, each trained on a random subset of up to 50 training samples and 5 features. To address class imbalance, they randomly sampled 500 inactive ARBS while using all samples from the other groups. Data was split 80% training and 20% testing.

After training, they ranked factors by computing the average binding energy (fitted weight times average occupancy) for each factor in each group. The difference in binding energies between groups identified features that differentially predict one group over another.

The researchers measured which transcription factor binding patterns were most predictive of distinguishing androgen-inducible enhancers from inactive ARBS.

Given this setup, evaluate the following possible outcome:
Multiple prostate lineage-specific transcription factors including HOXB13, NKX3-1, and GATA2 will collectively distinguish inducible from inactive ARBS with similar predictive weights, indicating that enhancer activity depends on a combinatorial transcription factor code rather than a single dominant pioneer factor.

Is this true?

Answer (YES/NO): NO